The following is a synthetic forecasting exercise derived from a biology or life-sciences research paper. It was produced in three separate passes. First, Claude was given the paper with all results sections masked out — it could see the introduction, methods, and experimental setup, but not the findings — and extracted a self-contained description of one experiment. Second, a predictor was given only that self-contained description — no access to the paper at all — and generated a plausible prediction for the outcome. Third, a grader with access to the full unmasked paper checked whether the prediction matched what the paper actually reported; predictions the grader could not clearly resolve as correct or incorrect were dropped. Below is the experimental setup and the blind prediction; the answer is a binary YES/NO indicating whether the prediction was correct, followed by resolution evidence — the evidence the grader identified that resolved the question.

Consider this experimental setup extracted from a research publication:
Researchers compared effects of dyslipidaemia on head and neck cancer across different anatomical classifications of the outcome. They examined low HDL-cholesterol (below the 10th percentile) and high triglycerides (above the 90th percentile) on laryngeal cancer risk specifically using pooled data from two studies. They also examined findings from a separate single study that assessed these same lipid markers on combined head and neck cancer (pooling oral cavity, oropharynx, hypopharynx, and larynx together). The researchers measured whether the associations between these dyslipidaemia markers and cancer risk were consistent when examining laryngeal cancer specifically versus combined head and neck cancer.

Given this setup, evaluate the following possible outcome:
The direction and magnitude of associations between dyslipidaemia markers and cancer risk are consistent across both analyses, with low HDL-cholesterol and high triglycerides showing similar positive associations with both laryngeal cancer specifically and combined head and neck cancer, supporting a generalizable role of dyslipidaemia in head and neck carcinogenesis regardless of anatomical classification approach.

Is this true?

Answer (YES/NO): NO